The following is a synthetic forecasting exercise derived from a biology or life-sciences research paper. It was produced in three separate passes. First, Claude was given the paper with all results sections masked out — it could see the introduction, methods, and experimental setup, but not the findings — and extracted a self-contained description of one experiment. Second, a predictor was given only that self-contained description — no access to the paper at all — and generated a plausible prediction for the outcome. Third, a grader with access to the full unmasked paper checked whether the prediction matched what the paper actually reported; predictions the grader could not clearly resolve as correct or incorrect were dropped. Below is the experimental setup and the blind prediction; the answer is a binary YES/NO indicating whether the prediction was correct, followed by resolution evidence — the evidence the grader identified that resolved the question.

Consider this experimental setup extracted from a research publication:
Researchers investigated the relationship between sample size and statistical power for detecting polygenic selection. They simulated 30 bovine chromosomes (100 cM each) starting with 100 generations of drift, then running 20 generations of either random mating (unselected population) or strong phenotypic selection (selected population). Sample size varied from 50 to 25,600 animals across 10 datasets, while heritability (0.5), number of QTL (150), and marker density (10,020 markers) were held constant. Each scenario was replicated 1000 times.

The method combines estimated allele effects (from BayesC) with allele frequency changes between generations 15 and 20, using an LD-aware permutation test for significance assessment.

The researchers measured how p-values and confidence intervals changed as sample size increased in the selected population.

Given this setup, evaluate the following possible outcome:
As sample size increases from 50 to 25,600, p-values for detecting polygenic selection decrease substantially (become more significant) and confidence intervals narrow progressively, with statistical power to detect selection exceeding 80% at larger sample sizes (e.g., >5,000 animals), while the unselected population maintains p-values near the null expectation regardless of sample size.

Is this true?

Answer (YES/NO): YES